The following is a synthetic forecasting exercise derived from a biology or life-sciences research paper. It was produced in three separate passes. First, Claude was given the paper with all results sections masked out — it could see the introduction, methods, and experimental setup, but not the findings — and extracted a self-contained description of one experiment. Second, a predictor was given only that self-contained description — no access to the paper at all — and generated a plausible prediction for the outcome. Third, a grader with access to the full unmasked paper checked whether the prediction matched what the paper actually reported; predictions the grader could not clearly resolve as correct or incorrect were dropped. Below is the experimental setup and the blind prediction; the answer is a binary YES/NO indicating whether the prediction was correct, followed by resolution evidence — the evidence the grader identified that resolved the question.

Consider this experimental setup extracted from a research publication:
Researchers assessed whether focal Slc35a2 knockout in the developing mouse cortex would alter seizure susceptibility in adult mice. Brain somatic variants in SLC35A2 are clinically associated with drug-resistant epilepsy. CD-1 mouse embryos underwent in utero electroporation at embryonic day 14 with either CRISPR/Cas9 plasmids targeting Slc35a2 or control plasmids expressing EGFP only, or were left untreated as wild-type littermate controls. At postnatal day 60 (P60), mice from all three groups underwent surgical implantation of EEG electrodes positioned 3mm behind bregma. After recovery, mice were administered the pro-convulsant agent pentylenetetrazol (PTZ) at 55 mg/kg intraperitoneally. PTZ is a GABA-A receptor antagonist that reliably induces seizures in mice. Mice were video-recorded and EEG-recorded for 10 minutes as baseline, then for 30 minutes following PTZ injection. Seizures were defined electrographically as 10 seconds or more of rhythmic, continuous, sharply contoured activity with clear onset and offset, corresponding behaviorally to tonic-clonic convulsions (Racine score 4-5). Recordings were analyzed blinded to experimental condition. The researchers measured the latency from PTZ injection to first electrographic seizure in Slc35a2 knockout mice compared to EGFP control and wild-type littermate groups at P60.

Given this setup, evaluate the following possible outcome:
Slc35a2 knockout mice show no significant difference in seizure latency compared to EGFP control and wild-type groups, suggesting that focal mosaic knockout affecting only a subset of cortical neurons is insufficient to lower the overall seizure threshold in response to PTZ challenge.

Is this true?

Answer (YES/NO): NO